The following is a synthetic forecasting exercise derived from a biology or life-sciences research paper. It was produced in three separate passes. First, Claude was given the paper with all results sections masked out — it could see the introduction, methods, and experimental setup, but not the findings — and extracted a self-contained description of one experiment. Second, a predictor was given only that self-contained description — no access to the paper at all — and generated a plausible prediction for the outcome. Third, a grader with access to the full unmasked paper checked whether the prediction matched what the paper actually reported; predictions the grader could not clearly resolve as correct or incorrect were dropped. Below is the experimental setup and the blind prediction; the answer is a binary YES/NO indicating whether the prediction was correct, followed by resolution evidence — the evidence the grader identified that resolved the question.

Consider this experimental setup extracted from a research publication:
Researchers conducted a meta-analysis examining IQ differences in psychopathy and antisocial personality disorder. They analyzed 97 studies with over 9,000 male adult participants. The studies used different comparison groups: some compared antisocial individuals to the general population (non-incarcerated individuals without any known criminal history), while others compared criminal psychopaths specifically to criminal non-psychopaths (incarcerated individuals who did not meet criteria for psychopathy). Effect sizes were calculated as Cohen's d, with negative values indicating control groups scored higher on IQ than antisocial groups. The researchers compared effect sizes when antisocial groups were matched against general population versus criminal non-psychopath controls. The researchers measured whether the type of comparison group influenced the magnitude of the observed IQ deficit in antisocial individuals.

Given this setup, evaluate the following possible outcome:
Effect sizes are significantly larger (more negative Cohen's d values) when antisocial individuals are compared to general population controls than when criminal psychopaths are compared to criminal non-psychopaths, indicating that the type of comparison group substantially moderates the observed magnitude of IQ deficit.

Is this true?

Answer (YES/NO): YES